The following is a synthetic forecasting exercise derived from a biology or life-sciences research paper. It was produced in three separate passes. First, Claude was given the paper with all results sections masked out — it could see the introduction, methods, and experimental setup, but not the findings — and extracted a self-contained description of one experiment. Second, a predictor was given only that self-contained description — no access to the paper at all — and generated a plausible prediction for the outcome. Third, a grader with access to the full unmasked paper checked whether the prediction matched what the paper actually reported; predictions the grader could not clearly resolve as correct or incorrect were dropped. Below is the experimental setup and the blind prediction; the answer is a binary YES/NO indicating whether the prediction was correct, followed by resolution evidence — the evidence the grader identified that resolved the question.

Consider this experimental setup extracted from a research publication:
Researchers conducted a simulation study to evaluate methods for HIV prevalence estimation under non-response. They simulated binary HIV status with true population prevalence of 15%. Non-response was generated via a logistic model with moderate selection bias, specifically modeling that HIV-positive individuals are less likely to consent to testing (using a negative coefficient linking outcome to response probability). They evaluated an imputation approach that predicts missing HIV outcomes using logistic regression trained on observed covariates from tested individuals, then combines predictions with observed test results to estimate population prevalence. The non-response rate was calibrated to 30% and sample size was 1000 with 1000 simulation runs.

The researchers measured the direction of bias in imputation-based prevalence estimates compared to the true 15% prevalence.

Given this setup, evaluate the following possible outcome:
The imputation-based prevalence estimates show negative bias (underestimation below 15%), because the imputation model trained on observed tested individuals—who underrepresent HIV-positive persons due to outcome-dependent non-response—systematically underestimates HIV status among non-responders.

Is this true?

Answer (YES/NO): YES